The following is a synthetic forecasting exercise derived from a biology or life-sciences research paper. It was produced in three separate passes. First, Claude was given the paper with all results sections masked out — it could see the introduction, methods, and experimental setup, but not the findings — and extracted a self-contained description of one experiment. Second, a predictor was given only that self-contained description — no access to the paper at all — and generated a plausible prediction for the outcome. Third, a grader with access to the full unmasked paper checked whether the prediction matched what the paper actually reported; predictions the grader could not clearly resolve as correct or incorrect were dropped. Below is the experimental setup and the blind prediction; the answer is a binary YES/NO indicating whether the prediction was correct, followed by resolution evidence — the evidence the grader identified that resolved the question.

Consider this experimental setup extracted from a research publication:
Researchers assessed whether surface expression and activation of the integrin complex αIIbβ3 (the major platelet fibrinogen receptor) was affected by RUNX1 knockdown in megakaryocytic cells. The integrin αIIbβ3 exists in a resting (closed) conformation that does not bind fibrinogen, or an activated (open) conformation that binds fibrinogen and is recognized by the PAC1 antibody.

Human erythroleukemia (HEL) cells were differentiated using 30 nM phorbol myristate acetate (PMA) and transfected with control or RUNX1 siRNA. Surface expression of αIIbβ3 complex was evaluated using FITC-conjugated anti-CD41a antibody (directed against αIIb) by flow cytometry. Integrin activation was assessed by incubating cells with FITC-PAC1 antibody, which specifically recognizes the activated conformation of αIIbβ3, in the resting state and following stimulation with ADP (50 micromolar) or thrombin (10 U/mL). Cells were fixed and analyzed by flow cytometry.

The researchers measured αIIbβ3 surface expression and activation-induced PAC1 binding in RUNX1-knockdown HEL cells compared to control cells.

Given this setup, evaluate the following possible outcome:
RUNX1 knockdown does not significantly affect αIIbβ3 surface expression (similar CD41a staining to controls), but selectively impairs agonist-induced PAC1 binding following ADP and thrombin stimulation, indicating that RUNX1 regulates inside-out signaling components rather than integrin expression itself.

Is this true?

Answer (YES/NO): YES